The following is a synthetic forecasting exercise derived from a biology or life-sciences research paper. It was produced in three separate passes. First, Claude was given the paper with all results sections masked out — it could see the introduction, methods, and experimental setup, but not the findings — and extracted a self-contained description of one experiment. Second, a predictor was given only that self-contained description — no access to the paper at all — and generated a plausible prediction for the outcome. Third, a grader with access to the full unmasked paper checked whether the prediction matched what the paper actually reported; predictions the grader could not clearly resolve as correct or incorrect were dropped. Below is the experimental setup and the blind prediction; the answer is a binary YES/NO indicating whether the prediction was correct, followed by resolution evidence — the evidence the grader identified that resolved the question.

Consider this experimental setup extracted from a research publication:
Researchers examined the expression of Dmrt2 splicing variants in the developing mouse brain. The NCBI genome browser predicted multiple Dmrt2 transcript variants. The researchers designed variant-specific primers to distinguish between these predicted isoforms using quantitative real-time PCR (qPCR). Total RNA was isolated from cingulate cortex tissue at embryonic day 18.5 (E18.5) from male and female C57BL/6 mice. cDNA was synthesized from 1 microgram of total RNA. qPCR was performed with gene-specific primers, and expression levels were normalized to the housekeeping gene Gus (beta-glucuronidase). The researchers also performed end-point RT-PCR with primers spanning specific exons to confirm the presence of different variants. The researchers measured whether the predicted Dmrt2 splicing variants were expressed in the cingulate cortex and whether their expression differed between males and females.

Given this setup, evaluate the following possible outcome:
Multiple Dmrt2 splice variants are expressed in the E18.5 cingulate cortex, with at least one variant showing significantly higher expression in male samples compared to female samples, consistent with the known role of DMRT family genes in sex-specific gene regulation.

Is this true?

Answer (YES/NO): NO